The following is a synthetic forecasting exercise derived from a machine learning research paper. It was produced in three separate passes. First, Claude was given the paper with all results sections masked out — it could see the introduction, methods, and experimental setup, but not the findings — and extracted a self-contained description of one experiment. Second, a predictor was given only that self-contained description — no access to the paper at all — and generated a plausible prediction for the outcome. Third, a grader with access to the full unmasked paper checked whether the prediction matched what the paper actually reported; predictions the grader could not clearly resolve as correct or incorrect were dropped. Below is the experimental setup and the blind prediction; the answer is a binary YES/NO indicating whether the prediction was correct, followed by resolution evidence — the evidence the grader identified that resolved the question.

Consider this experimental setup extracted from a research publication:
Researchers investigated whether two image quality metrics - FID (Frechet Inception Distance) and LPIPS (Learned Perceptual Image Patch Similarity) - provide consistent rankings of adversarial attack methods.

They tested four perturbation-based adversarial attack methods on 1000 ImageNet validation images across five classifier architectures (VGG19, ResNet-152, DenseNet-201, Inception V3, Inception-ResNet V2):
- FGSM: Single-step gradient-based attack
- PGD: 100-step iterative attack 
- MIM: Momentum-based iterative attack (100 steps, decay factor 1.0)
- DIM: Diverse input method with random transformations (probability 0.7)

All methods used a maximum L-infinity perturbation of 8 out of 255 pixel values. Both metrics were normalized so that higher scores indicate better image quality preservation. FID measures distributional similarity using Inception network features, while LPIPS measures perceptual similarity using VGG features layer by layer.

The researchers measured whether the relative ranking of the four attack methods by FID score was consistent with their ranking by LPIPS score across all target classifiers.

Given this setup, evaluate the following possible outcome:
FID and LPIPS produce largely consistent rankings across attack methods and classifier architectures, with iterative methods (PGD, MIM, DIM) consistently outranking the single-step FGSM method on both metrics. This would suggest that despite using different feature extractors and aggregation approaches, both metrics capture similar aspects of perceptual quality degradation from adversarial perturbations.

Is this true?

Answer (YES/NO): NO